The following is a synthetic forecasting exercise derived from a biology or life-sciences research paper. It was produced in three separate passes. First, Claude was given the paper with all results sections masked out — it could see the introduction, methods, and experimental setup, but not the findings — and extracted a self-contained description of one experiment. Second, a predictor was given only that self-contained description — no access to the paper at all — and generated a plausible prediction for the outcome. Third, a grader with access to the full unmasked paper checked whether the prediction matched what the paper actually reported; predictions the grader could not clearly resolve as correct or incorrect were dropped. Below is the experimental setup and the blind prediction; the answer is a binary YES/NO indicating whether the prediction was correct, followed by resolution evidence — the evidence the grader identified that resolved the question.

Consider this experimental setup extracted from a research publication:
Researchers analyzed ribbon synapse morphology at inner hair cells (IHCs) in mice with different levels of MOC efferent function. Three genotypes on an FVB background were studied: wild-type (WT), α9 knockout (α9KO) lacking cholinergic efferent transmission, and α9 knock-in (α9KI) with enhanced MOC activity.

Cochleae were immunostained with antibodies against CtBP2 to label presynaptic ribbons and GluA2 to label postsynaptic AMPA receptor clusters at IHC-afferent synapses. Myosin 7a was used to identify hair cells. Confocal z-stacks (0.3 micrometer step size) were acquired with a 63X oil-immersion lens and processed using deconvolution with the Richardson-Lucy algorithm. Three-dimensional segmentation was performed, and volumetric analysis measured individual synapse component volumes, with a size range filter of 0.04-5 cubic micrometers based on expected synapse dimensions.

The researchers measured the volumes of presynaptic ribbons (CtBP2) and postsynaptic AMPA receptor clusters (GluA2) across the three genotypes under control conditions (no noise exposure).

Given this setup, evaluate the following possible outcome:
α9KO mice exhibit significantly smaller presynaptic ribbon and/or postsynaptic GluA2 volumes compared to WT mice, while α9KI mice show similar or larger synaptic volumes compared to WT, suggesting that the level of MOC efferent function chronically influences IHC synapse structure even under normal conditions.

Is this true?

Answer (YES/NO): NO